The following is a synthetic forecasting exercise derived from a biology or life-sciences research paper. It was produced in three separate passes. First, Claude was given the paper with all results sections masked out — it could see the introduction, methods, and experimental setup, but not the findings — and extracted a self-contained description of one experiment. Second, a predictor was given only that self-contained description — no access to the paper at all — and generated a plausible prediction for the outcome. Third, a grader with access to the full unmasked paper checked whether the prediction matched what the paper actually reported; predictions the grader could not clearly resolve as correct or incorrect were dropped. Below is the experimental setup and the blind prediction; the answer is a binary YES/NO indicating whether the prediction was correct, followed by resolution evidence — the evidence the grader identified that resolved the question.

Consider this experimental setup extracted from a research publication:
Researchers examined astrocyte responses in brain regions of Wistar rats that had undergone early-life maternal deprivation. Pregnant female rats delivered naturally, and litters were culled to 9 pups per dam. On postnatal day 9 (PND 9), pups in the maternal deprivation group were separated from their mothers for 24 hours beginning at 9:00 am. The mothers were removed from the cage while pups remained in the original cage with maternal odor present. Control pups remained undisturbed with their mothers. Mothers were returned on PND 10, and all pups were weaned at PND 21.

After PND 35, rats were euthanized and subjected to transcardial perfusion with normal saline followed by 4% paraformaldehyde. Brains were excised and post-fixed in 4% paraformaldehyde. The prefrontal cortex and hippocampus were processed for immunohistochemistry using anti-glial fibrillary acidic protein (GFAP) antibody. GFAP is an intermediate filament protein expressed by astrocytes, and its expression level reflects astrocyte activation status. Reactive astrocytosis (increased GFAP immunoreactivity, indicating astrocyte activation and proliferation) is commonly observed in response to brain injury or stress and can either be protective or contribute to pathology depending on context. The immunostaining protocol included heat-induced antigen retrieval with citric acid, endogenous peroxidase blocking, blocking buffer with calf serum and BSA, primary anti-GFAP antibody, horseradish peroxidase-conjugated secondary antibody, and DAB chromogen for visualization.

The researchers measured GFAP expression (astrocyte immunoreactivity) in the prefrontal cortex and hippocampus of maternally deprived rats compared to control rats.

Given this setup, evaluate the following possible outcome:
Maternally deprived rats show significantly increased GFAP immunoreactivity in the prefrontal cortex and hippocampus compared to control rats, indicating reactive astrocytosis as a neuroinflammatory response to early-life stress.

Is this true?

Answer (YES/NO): NO